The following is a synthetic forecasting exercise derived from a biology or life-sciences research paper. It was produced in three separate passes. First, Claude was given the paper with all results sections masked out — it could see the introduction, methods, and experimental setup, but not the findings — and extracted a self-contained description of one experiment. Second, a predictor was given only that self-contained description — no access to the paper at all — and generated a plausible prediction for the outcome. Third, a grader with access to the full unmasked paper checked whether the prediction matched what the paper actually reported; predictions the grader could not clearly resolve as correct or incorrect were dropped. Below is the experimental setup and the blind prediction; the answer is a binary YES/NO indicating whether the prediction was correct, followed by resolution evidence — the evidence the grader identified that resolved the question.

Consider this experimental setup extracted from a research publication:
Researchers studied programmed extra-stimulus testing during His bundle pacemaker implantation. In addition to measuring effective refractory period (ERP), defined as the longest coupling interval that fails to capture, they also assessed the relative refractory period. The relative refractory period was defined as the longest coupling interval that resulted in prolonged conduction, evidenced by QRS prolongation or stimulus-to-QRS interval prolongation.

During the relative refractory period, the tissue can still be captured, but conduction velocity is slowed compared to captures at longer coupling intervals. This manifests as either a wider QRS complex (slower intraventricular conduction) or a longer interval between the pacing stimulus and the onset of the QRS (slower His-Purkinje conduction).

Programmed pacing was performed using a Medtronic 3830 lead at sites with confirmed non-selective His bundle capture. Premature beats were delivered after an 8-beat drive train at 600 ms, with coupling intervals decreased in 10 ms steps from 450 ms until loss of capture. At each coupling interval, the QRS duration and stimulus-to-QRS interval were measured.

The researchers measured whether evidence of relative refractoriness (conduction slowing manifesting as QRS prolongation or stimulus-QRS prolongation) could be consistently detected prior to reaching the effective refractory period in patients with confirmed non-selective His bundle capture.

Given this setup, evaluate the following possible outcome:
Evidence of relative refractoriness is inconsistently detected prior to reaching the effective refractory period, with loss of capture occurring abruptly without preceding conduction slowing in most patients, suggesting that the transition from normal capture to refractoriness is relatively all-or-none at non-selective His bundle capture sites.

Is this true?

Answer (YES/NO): NO